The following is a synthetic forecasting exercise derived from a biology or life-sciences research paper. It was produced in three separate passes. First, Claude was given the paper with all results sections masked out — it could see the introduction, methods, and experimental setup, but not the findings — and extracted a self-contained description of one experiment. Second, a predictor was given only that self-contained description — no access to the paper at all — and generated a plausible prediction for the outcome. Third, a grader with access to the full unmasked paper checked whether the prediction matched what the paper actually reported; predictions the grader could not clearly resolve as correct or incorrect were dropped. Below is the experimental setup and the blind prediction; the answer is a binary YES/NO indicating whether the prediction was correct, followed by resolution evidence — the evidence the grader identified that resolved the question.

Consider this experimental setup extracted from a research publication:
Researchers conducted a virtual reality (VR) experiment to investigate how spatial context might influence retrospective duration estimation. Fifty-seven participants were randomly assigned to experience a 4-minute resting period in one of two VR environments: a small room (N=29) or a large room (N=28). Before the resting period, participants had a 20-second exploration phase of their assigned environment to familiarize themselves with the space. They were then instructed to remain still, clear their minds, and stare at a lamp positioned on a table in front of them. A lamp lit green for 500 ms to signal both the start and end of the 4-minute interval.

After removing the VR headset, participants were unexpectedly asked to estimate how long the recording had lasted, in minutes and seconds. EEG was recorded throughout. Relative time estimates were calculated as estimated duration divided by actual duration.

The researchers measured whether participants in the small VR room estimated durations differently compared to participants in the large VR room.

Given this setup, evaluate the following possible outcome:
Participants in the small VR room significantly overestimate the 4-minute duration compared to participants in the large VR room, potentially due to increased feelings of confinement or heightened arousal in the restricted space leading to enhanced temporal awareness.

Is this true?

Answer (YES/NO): NO